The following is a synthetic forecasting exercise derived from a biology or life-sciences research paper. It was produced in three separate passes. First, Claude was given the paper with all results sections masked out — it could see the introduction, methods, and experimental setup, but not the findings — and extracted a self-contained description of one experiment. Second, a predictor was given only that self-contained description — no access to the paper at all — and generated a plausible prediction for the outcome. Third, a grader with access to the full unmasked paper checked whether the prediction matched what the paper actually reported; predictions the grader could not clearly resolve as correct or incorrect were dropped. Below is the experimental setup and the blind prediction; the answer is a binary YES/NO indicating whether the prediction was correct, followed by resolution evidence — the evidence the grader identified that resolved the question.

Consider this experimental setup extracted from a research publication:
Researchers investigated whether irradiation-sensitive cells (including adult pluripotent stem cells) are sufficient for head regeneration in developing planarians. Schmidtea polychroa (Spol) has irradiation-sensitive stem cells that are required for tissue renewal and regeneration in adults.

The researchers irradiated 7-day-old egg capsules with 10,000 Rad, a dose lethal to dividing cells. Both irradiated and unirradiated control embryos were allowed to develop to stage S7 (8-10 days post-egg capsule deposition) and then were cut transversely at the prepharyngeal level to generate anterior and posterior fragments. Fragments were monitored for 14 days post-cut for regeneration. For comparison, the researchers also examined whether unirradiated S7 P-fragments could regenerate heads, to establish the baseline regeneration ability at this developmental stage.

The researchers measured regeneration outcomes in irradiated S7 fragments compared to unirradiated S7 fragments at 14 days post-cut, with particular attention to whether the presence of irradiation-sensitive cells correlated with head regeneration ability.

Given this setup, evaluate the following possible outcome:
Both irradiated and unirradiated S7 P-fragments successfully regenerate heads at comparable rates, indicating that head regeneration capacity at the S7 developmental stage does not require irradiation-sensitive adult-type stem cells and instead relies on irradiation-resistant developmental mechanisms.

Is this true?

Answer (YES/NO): NO